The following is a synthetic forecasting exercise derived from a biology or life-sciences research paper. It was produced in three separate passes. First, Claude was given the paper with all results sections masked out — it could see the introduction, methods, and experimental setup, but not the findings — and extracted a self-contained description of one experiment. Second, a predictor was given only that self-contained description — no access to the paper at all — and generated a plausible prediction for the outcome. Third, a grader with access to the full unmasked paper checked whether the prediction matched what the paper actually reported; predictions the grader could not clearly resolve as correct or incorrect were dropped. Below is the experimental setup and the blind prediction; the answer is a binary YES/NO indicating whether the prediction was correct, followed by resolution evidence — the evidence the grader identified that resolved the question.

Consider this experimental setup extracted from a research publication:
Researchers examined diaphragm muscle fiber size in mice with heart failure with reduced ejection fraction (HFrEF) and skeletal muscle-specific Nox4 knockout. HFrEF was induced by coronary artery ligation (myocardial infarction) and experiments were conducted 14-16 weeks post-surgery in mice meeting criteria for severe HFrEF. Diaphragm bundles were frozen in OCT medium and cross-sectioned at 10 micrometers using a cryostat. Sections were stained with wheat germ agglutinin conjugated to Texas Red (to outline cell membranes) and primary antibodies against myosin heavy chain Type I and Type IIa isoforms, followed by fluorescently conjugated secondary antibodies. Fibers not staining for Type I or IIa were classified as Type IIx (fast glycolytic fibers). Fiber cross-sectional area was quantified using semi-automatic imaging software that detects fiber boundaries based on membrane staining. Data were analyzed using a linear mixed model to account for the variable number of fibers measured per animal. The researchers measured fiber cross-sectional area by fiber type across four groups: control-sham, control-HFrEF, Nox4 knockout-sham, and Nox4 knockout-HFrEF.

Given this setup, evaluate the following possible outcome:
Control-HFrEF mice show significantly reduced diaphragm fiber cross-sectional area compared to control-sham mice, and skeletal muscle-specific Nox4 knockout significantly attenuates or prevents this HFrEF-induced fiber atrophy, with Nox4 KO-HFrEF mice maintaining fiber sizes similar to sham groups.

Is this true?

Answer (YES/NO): NO